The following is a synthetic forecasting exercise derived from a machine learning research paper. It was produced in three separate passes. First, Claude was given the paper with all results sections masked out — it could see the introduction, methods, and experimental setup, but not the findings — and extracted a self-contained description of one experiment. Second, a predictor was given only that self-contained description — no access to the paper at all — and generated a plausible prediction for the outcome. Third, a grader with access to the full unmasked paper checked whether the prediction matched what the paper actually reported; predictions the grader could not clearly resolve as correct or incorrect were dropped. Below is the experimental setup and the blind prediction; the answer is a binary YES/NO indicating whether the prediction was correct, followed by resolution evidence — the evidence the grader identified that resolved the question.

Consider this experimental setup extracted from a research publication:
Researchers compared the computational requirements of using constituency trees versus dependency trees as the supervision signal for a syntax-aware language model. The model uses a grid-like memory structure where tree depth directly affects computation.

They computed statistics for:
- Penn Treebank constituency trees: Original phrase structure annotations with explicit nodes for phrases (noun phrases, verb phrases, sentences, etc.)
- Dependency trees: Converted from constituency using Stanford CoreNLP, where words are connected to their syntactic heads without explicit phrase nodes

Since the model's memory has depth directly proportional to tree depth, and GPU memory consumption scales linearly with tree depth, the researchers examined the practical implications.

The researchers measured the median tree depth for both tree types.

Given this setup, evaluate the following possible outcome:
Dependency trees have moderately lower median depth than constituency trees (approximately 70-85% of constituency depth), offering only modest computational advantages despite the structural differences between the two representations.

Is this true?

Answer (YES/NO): NO